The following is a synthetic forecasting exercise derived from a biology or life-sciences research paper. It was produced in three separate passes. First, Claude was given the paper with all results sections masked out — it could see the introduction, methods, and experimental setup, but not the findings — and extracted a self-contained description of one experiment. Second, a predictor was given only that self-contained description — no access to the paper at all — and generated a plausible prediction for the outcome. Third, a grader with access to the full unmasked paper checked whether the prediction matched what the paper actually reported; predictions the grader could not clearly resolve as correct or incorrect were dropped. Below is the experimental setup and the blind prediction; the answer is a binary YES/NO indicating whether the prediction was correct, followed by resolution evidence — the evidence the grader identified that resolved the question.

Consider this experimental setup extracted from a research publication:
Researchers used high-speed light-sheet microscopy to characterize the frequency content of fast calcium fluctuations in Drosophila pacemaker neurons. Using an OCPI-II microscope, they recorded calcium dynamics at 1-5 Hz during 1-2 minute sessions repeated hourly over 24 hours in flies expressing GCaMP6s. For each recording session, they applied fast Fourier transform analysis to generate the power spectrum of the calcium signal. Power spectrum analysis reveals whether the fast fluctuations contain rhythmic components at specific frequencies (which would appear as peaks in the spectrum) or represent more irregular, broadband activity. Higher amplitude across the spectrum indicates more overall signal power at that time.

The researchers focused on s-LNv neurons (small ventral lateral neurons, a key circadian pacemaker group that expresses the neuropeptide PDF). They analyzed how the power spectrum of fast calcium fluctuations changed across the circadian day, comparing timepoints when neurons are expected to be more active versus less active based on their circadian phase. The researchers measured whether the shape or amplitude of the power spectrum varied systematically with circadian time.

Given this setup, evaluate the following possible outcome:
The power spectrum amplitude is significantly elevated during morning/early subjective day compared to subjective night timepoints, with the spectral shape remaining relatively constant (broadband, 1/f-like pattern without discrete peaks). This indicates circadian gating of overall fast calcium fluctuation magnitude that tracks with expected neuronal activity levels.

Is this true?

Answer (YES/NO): YES